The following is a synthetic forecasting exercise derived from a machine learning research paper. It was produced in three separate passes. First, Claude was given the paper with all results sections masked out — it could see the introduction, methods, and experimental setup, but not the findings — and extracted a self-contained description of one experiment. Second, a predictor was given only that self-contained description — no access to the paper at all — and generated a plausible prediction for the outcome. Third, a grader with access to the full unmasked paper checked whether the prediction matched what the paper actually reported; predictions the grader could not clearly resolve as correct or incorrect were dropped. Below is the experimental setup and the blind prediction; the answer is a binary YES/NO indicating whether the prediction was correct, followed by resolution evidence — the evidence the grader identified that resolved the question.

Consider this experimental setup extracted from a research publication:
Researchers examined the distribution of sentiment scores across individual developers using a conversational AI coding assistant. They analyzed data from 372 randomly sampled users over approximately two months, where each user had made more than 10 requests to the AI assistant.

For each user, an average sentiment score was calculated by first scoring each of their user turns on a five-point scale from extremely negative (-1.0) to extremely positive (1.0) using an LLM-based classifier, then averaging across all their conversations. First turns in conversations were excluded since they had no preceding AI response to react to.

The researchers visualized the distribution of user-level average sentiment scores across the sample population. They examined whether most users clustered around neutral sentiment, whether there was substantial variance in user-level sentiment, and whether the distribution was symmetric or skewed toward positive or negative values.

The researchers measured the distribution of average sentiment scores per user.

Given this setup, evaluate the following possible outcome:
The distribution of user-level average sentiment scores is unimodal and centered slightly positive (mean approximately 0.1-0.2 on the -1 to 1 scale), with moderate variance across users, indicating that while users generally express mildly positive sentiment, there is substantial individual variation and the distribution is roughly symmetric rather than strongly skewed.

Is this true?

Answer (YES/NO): NO